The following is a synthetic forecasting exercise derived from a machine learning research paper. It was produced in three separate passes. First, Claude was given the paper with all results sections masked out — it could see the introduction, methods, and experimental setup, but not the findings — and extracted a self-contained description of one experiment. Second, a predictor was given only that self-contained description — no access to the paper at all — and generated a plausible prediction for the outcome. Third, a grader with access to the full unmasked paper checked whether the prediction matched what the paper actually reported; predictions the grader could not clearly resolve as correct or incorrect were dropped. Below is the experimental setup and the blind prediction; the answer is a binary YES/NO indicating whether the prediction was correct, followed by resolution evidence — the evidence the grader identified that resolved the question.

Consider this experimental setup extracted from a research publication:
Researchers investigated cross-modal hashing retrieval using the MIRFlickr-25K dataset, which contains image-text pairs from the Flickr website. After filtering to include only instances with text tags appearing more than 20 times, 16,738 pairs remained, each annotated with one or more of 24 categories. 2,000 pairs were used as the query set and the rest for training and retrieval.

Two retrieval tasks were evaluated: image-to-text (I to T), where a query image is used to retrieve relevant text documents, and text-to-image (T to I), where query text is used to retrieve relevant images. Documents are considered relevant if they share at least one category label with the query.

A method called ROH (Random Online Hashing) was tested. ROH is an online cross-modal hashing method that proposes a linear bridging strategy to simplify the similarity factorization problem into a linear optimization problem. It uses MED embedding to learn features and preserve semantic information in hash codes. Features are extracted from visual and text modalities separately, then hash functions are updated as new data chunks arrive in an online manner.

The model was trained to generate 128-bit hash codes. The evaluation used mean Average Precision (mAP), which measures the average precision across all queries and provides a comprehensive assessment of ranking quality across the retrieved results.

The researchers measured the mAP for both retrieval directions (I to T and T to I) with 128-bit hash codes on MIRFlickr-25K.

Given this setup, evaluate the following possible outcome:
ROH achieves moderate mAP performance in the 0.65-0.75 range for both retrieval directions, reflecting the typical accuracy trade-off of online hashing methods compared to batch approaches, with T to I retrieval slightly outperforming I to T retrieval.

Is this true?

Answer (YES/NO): NO